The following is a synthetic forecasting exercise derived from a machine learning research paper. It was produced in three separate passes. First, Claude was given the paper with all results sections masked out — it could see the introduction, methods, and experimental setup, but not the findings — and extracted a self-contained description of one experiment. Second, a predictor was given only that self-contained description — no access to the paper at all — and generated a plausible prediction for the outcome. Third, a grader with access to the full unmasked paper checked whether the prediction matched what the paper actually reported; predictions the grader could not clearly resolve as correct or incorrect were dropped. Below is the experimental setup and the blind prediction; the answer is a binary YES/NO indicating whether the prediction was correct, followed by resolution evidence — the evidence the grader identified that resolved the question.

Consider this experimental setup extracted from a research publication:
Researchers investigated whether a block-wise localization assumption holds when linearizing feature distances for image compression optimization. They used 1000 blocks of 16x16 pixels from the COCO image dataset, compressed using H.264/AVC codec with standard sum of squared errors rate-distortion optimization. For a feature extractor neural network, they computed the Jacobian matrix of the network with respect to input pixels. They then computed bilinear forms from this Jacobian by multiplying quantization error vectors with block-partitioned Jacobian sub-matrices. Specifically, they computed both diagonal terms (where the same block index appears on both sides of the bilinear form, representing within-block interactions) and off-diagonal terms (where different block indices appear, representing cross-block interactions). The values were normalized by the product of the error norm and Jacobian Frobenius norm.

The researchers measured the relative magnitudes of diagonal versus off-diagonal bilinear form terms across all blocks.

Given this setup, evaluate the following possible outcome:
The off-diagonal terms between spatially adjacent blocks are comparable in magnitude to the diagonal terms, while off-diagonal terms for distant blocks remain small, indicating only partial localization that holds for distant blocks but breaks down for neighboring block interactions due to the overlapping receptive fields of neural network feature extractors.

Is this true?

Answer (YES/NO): NO